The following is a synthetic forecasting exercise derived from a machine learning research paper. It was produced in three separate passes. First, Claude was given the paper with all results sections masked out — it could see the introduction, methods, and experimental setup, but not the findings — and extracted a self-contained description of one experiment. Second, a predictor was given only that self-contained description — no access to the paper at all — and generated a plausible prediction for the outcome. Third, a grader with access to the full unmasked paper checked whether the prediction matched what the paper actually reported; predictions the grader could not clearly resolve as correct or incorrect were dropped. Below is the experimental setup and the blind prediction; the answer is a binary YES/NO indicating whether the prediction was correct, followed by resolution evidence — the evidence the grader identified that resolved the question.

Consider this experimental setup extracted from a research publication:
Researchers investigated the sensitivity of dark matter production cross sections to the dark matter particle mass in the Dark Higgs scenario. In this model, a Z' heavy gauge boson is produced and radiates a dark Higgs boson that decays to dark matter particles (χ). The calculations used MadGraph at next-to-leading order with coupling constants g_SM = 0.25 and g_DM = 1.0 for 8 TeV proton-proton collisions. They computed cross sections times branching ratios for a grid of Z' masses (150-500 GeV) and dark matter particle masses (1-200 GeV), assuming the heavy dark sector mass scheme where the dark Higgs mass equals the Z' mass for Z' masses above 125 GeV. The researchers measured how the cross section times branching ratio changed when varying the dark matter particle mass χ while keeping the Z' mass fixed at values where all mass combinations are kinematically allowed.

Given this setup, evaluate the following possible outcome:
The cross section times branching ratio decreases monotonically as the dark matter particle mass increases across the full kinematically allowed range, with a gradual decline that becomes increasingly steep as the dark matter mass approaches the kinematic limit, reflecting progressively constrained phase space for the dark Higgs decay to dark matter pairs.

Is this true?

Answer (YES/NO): NO